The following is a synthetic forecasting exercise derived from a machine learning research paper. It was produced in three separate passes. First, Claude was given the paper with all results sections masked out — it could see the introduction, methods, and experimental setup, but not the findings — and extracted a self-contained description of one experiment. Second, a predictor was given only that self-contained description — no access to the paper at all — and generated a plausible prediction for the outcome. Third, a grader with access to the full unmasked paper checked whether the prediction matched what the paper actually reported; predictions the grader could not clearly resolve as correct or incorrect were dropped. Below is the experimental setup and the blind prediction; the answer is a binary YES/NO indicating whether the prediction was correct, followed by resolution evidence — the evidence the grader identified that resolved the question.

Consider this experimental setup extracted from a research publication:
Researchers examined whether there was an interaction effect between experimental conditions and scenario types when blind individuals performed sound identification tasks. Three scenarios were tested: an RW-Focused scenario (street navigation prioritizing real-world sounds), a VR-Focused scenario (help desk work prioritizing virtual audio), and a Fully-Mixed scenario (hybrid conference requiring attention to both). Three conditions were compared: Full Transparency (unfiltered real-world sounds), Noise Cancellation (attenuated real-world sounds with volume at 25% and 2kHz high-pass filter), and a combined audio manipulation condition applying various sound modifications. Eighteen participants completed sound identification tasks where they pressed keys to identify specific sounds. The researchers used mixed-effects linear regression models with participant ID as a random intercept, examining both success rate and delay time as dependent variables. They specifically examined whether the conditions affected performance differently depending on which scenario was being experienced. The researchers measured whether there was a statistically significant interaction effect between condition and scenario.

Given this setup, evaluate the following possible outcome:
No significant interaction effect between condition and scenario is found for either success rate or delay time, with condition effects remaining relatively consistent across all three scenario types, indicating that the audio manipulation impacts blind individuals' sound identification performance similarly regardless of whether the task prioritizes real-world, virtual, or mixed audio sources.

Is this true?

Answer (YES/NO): NO